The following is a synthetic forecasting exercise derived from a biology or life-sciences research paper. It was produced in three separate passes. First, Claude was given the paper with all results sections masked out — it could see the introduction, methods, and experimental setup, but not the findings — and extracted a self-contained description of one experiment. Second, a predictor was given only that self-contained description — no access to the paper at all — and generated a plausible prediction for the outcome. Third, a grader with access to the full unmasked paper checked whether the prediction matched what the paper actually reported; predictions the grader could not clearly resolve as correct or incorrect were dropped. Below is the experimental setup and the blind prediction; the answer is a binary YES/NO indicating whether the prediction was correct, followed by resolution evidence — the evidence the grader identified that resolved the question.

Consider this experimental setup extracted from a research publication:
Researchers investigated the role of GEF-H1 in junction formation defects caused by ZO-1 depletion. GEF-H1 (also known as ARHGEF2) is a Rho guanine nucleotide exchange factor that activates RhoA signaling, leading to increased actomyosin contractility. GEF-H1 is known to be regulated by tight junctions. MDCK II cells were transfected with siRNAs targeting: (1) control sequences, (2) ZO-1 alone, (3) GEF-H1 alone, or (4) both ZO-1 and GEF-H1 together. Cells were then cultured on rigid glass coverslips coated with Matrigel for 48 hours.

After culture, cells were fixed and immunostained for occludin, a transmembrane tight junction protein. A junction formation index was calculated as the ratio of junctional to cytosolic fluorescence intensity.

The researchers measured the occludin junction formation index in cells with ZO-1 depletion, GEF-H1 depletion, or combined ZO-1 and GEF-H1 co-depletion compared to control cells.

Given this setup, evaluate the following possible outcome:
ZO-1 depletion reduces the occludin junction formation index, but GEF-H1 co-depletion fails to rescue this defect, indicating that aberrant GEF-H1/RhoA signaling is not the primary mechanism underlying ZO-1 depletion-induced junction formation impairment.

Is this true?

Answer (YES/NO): NO